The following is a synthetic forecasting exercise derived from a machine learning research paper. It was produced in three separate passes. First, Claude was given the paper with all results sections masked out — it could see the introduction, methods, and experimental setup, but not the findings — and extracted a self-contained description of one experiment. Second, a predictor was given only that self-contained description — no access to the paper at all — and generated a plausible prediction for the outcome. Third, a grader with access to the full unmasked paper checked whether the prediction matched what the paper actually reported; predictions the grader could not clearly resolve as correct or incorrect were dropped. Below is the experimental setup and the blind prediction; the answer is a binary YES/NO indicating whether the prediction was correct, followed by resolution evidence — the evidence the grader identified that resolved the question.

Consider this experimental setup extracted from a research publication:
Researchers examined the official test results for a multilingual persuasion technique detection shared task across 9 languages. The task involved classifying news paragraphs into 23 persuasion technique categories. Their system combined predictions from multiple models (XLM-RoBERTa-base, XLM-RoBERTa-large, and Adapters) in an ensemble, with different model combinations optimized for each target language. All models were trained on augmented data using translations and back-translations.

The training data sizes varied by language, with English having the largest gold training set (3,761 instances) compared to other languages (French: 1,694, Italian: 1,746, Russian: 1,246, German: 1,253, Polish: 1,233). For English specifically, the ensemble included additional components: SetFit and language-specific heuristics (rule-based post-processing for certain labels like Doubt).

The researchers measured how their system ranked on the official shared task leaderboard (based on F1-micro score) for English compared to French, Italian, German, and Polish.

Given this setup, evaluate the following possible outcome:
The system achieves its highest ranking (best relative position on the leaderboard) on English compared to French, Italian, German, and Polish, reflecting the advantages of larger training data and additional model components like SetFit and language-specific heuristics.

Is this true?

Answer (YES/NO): NO